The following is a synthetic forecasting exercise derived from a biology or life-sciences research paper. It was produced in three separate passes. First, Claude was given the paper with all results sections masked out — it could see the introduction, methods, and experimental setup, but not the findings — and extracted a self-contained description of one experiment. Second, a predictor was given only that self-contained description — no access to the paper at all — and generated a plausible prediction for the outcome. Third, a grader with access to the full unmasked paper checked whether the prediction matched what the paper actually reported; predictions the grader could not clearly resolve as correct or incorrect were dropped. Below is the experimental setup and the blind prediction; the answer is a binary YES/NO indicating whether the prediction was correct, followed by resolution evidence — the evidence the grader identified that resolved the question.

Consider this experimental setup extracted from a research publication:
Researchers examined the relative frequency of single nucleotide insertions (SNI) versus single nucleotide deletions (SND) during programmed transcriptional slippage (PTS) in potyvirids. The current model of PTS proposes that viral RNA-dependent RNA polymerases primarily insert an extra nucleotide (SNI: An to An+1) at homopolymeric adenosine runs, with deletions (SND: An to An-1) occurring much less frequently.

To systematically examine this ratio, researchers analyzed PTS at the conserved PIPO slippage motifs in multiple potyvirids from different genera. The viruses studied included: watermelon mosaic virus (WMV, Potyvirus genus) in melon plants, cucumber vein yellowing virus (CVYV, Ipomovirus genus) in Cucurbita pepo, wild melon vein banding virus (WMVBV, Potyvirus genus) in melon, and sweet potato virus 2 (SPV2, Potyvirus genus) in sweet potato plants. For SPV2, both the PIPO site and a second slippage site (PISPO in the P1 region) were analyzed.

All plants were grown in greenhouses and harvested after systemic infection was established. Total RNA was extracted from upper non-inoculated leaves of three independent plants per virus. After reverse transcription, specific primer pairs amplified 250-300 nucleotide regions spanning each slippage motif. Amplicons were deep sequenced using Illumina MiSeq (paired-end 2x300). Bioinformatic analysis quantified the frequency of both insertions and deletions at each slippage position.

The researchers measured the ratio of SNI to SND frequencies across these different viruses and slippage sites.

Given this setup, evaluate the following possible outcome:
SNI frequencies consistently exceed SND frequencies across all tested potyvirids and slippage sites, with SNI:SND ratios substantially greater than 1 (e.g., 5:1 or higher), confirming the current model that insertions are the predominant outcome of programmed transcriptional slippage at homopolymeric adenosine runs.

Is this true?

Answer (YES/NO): NO